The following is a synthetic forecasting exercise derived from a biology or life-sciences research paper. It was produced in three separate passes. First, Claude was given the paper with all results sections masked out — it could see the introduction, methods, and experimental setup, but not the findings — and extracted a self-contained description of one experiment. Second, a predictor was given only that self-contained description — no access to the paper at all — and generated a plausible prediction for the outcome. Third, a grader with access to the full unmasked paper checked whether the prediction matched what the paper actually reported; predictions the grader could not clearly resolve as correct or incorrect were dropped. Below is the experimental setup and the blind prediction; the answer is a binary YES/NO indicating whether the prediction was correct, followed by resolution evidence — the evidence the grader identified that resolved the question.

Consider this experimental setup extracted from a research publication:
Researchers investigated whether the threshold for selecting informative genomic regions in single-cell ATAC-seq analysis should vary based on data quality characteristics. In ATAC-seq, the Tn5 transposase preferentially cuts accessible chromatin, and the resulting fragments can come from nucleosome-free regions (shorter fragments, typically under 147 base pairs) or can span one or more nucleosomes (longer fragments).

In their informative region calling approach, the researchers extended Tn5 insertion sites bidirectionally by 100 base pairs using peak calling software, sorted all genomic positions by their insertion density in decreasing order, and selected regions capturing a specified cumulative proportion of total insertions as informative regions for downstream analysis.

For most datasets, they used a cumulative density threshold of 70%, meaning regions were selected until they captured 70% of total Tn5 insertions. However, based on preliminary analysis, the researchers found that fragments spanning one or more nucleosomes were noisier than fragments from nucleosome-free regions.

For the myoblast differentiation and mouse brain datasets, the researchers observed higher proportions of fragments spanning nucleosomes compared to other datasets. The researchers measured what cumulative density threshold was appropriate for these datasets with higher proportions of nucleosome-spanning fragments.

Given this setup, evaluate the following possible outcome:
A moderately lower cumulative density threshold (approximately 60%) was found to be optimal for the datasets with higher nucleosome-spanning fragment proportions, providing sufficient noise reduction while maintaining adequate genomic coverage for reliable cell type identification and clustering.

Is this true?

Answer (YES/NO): NO